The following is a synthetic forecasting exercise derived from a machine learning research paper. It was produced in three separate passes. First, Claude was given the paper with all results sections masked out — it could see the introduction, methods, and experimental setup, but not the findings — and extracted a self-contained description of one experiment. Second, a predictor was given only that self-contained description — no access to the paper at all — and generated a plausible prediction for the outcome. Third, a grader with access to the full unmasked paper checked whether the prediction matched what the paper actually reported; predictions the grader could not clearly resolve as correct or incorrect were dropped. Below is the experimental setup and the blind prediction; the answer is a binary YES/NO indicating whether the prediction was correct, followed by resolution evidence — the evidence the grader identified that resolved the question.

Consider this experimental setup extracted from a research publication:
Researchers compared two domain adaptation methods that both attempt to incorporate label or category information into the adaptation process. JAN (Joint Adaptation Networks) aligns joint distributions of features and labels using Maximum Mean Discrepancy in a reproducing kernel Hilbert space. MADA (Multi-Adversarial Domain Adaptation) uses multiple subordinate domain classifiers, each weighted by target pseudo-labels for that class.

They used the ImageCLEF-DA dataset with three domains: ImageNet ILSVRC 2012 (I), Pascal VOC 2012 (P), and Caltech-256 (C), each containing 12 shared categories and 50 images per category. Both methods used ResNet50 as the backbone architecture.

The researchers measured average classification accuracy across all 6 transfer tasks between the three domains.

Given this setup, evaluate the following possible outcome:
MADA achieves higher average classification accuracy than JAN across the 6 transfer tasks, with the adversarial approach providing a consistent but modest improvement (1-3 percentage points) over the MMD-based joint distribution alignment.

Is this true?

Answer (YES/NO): NO